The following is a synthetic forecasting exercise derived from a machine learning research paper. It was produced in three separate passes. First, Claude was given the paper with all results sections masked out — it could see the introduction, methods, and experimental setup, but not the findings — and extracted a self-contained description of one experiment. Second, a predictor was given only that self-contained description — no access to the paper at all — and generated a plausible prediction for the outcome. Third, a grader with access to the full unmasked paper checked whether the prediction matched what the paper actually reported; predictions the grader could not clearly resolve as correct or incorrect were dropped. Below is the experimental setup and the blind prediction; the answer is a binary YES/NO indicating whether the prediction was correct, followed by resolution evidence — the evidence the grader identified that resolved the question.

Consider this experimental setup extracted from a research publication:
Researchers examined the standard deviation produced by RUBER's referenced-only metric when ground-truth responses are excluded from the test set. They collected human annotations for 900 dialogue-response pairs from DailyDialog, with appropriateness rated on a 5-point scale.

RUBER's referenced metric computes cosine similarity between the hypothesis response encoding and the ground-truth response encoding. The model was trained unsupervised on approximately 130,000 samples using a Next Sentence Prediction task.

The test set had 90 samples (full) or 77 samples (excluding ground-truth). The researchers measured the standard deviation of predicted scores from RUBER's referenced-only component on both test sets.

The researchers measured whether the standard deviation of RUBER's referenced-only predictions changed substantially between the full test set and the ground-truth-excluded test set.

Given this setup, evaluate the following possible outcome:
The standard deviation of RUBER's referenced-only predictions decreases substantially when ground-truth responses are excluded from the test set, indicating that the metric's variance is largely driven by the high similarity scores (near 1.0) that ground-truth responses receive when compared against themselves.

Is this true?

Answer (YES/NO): YES